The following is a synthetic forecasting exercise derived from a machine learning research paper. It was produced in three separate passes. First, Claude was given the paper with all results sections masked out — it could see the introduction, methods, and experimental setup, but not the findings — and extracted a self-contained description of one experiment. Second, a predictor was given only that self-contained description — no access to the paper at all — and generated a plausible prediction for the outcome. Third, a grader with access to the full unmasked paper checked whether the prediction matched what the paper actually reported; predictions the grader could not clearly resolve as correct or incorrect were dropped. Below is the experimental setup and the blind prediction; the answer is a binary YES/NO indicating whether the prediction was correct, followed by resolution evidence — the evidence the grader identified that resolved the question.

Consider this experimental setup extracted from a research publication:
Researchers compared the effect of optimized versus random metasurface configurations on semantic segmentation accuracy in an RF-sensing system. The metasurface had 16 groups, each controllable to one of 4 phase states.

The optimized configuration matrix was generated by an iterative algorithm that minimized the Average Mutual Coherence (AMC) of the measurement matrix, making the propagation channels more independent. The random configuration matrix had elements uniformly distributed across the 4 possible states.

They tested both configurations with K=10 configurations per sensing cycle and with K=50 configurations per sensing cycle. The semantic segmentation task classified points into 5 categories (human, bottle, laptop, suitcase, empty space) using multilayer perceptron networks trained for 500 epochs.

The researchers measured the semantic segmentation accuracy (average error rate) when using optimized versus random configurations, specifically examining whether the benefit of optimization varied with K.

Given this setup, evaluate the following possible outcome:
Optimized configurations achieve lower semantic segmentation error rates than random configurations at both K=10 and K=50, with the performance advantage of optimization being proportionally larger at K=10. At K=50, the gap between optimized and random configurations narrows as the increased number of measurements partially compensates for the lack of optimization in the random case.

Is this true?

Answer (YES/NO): YES